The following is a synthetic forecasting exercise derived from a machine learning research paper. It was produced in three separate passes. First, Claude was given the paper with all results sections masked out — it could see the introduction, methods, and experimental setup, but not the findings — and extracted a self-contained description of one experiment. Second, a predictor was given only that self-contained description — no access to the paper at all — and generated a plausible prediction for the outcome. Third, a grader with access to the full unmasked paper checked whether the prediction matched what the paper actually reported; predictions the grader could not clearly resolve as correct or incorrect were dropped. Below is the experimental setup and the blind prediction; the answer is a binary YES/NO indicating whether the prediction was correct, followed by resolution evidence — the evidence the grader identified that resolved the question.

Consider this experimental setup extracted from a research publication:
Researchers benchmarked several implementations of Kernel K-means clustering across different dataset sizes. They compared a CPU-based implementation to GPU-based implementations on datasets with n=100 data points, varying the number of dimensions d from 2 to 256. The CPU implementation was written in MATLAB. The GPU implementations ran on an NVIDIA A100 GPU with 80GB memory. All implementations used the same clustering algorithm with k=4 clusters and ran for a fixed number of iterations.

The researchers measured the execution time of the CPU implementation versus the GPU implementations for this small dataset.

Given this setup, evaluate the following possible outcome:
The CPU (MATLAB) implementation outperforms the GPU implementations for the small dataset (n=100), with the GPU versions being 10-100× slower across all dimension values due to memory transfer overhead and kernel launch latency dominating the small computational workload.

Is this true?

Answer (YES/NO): NO